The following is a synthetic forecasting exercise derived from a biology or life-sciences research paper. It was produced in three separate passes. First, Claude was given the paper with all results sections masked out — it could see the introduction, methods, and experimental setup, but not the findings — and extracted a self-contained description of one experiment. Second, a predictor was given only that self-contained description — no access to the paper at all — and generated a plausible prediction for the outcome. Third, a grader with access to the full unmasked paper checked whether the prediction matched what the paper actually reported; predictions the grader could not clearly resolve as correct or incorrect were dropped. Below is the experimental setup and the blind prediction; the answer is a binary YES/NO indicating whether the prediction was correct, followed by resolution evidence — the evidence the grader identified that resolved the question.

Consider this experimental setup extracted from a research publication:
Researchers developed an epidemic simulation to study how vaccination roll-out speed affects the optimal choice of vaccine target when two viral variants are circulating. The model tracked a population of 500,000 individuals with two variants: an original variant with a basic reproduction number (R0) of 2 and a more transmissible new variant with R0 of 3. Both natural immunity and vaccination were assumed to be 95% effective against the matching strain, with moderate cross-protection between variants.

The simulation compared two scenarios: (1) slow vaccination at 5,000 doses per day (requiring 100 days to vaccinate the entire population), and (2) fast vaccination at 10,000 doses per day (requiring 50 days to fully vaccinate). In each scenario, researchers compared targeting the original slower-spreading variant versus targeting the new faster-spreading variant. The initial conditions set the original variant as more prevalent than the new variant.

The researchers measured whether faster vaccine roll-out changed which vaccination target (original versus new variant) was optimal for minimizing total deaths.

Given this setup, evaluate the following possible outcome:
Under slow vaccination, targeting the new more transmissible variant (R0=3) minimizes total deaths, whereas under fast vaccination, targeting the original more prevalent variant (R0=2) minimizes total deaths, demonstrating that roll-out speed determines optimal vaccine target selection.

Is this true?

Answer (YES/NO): NO